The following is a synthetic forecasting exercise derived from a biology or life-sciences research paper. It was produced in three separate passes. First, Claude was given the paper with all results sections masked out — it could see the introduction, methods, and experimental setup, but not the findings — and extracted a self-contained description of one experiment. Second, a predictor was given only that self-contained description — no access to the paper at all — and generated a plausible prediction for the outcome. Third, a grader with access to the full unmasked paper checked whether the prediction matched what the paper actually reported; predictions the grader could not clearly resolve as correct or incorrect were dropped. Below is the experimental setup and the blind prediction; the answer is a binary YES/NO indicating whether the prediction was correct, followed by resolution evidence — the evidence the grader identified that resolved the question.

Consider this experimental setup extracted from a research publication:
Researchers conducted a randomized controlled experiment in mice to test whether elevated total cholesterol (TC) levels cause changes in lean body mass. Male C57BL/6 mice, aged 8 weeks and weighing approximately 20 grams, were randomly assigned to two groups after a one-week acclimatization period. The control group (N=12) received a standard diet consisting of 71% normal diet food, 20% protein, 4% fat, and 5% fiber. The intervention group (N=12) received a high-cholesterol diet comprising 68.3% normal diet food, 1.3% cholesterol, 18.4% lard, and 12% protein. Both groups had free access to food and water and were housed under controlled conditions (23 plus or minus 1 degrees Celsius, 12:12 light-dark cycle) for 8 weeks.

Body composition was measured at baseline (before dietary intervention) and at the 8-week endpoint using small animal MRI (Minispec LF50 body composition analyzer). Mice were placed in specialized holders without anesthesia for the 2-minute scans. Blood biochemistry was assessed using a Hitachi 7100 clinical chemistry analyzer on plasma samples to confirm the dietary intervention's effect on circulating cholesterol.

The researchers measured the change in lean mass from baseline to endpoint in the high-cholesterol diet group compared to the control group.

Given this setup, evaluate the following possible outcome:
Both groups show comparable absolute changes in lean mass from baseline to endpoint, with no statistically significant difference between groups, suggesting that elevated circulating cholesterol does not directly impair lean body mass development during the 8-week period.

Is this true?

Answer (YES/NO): YES